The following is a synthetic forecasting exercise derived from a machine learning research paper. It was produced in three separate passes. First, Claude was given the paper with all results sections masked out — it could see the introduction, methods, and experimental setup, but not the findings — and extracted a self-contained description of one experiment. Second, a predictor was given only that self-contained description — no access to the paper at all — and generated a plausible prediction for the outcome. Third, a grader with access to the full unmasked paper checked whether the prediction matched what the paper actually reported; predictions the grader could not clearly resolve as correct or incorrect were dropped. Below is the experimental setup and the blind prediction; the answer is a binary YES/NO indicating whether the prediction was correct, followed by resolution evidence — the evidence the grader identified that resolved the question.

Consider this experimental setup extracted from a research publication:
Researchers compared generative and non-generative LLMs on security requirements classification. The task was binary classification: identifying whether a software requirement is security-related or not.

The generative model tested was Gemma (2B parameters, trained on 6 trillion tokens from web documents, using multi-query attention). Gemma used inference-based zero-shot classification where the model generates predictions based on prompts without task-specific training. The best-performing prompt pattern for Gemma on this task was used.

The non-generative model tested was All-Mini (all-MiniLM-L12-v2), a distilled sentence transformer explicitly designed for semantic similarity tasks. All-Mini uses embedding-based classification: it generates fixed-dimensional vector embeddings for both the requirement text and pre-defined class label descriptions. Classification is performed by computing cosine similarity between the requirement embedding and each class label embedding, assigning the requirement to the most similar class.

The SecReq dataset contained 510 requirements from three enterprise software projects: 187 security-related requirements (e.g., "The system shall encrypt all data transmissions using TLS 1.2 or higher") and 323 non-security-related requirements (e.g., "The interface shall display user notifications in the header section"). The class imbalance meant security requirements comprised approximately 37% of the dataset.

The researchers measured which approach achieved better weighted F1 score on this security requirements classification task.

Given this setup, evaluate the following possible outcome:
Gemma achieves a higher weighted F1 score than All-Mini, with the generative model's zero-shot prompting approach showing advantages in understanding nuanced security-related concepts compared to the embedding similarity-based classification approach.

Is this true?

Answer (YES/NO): NO